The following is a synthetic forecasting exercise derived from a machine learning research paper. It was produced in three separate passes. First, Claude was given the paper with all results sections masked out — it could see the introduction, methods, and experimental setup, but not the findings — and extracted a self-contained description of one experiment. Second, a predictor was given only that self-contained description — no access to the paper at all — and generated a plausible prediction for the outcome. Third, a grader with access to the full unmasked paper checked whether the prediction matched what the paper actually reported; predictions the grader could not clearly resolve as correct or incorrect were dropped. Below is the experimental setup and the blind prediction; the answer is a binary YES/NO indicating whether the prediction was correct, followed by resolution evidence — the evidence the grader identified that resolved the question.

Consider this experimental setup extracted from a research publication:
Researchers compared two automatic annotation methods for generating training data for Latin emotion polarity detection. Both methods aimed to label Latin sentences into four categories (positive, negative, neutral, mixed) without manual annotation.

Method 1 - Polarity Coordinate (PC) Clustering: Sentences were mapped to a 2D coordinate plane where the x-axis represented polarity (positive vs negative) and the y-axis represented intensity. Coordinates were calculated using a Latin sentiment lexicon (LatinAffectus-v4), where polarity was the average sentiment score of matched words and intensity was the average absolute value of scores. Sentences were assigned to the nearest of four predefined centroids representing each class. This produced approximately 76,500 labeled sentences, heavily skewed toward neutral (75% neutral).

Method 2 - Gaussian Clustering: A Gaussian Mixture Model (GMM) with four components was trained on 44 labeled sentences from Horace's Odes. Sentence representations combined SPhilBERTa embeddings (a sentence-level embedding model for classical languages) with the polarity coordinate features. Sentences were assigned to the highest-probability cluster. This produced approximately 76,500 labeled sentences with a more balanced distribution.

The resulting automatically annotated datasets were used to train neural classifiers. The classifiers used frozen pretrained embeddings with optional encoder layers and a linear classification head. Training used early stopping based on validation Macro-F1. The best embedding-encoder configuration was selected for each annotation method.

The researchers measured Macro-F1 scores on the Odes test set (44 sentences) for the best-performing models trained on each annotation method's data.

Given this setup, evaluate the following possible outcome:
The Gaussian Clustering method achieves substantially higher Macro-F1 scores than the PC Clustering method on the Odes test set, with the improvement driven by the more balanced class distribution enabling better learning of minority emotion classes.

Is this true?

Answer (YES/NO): YES